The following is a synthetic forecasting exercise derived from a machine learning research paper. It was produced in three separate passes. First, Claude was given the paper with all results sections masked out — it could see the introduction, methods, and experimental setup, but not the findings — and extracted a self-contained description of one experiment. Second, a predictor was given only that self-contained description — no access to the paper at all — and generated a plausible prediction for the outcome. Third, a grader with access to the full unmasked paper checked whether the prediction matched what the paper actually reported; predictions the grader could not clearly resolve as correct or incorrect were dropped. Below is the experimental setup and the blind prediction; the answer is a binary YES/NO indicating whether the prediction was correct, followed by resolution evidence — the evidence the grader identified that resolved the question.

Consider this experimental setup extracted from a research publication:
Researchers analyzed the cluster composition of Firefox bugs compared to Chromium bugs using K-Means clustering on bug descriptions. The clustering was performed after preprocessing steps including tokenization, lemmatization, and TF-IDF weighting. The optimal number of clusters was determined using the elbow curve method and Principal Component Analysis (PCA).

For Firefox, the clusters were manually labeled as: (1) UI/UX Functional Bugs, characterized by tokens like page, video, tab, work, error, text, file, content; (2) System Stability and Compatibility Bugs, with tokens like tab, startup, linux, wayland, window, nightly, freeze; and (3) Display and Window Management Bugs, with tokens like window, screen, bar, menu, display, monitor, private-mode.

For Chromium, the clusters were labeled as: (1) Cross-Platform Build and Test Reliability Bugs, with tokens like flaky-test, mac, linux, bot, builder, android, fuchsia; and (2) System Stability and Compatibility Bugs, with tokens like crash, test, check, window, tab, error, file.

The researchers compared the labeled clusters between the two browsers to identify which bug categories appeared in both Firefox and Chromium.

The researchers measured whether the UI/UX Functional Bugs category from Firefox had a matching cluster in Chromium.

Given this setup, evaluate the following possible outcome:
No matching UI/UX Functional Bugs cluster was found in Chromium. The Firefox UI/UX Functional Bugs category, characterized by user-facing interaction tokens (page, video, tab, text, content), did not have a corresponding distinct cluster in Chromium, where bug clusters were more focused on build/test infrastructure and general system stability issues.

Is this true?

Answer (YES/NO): YES